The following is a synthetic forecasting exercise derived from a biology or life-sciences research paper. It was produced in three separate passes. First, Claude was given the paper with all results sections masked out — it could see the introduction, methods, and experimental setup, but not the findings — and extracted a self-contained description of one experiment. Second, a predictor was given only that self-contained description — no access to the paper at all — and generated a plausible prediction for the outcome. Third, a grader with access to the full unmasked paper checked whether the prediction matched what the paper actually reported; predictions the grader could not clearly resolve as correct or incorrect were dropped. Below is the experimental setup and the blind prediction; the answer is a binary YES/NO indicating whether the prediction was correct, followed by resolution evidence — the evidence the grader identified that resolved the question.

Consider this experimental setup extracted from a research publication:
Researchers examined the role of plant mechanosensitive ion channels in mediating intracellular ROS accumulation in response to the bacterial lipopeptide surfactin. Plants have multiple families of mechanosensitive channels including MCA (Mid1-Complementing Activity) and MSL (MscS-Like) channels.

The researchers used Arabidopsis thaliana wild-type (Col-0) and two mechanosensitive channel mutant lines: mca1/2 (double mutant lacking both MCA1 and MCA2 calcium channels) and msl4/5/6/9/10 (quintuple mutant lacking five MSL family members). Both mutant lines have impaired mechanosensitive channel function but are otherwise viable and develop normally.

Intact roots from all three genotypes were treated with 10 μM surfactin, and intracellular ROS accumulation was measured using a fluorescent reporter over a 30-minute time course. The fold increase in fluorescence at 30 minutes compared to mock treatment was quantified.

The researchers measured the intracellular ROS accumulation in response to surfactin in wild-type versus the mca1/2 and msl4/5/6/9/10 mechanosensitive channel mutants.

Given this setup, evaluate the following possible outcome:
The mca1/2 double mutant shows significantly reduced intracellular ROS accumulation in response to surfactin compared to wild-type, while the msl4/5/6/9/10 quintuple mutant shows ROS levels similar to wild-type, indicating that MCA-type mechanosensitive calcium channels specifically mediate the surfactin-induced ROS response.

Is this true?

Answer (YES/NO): NO